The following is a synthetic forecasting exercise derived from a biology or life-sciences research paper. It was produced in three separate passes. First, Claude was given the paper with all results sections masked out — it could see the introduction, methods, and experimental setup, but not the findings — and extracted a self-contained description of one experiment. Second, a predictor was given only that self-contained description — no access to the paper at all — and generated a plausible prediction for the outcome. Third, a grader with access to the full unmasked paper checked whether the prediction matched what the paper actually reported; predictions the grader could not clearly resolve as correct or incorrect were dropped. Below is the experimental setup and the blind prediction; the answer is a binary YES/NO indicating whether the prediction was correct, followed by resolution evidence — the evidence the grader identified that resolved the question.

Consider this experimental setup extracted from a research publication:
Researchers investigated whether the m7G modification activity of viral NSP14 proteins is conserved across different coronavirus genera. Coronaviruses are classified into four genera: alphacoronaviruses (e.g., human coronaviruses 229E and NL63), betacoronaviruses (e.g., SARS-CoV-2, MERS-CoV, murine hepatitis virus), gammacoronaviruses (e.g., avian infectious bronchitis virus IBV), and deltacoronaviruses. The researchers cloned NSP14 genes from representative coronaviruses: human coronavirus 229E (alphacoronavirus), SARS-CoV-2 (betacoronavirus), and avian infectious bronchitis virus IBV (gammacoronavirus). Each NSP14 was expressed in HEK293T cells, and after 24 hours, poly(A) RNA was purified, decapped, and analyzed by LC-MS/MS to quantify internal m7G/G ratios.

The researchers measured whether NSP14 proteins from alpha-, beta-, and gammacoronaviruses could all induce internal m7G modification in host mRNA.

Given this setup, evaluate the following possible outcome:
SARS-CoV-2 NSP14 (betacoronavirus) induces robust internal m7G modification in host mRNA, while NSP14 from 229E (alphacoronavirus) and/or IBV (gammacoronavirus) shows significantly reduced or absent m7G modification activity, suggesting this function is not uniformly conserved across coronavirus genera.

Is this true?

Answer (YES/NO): NO